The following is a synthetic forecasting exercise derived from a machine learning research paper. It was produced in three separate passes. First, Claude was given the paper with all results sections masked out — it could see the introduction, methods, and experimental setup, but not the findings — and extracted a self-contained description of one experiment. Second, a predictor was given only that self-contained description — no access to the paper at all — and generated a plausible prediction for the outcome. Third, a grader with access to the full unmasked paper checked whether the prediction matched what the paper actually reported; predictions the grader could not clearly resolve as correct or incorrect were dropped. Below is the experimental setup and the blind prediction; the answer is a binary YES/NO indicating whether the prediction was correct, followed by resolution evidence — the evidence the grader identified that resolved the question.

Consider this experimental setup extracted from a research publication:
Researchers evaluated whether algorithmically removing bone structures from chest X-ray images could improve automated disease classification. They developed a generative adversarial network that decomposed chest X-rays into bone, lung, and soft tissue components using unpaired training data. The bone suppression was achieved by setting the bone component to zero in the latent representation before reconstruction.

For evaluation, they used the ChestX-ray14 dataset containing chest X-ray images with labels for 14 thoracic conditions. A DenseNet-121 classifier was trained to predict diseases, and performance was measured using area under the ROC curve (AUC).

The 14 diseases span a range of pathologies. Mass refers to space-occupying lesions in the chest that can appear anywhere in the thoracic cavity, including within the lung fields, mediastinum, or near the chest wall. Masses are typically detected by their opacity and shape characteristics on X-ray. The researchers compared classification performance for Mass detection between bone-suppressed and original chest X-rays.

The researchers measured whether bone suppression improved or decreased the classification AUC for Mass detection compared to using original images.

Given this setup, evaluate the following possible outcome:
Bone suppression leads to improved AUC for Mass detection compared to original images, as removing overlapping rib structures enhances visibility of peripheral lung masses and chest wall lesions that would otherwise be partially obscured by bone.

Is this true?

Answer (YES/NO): NO